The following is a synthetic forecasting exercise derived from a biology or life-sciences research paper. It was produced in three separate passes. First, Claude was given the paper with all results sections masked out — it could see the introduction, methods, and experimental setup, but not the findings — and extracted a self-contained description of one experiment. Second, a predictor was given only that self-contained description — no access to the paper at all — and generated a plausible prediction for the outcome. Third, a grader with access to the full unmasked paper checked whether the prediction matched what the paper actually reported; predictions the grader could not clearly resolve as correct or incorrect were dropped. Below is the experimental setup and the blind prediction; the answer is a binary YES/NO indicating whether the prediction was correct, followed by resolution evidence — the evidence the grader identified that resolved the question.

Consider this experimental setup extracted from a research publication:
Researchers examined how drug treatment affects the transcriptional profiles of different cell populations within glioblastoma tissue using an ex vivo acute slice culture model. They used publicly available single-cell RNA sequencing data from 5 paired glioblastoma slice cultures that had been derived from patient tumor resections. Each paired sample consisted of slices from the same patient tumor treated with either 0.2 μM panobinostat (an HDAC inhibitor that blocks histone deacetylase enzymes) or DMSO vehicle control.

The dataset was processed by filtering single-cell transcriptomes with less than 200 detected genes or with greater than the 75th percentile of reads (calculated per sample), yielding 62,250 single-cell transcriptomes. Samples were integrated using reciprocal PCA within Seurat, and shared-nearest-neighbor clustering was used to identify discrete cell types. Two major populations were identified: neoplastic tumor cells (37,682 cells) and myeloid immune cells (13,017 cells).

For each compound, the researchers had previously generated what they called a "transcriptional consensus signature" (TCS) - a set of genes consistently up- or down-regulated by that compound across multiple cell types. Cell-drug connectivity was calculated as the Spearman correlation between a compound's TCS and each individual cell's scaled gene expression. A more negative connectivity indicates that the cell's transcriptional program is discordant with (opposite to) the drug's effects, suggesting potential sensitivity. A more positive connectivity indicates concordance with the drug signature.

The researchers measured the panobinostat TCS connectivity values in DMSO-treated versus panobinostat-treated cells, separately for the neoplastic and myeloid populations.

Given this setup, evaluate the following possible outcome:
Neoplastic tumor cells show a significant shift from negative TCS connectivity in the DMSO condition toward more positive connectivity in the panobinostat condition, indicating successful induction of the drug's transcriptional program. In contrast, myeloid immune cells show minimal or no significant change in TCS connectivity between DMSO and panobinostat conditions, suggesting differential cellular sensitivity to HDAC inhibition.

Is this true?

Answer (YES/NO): NO